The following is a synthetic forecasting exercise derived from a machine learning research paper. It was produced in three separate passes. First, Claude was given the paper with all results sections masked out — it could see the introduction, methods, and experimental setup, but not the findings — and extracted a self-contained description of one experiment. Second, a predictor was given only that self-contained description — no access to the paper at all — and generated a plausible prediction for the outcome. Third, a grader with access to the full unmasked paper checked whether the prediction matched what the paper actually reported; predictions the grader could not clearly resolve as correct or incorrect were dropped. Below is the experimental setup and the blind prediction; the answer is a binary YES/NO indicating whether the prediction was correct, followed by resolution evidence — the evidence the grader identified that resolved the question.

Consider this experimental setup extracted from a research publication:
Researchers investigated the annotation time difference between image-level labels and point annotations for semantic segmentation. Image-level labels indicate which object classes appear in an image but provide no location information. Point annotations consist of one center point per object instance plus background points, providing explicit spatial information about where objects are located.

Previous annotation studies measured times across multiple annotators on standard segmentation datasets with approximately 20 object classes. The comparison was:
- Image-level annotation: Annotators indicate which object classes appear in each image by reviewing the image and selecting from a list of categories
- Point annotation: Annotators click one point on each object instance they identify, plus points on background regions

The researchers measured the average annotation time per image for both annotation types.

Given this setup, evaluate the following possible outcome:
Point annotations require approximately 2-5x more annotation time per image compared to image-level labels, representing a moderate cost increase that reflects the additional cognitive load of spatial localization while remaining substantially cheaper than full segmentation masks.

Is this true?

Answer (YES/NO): NO